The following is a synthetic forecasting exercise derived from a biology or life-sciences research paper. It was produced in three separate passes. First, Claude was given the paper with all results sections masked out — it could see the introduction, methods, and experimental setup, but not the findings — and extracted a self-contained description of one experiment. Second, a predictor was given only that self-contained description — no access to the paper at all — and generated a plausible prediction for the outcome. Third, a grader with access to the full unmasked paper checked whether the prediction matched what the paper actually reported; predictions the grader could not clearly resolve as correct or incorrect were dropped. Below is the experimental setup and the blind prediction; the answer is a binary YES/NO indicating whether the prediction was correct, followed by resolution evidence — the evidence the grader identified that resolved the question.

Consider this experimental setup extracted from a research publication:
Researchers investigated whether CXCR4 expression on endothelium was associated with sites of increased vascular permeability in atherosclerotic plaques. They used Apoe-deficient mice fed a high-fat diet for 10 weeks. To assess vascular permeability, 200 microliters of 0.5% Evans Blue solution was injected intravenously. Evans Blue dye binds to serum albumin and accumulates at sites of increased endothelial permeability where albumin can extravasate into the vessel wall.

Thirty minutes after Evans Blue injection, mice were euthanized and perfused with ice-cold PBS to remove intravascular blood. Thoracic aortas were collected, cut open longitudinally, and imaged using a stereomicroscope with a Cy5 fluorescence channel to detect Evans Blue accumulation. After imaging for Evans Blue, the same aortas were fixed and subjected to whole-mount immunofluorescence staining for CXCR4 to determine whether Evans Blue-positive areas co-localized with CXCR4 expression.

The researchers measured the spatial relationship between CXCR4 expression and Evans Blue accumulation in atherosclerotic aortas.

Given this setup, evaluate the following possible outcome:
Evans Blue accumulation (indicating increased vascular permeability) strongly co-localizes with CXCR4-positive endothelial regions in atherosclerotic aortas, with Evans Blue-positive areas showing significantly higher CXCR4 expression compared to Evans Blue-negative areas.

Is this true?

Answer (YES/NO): YES